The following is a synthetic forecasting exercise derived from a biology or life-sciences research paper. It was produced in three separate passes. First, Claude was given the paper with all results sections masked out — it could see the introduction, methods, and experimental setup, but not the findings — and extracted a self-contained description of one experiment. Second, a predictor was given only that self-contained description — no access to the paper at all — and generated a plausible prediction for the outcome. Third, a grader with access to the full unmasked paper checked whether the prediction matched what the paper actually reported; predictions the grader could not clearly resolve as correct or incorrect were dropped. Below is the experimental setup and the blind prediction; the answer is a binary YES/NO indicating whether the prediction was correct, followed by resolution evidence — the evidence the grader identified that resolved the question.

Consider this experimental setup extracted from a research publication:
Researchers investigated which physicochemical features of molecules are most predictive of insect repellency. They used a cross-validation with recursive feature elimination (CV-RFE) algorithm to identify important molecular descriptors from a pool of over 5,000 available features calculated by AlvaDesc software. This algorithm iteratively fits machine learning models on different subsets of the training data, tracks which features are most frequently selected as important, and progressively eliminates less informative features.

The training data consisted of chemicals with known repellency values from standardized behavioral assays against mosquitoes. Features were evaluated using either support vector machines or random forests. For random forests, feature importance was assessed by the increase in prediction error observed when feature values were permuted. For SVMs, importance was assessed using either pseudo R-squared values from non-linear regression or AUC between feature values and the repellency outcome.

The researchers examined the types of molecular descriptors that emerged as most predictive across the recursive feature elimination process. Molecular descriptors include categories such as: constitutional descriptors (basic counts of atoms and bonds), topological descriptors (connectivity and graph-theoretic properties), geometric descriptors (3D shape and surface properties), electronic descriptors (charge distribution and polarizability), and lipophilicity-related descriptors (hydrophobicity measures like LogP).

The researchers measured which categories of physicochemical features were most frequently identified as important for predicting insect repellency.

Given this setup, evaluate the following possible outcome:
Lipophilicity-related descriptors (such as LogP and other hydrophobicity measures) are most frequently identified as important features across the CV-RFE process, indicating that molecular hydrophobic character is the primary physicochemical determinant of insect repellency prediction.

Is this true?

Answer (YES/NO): NO